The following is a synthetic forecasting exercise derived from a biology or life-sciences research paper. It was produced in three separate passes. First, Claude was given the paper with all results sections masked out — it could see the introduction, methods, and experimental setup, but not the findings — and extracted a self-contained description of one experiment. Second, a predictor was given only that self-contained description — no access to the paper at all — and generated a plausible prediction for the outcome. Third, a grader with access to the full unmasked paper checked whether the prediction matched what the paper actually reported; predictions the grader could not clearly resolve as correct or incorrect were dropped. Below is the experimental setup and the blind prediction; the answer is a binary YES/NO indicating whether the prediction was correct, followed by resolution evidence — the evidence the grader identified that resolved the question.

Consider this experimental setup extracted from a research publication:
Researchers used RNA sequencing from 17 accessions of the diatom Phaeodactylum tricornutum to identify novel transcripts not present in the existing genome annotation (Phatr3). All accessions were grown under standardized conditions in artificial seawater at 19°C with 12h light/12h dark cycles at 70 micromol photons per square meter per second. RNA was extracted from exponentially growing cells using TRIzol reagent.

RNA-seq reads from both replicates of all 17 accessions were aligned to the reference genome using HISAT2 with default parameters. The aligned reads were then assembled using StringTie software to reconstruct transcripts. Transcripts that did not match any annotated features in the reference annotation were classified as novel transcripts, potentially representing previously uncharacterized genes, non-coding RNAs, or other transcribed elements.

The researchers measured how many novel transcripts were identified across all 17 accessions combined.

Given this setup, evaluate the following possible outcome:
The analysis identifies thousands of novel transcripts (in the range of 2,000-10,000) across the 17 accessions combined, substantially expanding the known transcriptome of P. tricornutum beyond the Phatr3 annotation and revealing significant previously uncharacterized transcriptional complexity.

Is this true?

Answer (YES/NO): NO